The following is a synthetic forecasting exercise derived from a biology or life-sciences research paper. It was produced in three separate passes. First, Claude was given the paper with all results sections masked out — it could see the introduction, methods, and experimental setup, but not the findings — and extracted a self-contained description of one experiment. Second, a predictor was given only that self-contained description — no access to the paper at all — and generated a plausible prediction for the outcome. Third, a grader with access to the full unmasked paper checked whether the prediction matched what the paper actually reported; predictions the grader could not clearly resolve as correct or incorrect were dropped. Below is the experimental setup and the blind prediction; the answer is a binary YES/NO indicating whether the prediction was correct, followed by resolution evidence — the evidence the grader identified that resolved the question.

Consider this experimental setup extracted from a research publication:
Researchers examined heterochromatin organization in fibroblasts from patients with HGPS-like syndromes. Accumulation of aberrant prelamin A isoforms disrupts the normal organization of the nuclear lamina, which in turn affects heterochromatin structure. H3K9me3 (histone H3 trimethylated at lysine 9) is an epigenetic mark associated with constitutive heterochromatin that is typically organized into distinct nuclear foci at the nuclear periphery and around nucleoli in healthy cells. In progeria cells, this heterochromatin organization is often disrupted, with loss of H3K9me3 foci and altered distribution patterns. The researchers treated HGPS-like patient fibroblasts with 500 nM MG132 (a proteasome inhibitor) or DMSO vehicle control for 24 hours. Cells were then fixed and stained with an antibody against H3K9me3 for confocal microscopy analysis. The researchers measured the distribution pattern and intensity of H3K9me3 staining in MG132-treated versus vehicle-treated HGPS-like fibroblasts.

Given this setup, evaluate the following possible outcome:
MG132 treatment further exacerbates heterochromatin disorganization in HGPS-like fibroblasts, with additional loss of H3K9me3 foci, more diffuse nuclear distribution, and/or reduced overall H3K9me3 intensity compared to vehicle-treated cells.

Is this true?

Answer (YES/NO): NO